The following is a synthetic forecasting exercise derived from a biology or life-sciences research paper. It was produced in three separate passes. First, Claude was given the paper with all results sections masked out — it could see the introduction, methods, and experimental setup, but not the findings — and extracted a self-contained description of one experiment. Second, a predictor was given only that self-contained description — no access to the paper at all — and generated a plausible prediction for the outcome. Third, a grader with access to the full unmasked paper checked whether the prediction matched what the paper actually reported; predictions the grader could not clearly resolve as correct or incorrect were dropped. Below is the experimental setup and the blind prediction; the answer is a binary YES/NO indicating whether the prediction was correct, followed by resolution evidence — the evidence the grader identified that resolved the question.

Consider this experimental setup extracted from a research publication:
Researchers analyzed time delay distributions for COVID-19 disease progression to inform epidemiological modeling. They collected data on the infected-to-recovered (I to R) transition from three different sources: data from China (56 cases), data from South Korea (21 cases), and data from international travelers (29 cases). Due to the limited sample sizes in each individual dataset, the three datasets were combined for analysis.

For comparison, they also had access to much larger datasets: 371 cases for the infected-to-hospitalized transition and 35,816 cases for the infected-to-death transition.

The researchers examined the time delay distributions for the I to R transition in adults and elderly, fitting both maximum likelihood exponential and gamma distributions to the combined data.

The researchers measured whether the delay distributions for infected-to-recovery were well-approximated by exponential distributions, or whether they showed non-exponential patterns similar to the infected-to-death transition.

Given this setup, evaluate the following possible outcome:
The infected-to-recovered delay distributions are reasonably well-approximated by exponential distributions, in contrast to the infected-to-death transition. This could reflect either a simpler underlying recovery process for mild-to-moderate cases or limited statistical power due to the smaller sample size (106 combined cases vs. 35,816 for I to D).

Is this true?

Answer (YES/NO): NO